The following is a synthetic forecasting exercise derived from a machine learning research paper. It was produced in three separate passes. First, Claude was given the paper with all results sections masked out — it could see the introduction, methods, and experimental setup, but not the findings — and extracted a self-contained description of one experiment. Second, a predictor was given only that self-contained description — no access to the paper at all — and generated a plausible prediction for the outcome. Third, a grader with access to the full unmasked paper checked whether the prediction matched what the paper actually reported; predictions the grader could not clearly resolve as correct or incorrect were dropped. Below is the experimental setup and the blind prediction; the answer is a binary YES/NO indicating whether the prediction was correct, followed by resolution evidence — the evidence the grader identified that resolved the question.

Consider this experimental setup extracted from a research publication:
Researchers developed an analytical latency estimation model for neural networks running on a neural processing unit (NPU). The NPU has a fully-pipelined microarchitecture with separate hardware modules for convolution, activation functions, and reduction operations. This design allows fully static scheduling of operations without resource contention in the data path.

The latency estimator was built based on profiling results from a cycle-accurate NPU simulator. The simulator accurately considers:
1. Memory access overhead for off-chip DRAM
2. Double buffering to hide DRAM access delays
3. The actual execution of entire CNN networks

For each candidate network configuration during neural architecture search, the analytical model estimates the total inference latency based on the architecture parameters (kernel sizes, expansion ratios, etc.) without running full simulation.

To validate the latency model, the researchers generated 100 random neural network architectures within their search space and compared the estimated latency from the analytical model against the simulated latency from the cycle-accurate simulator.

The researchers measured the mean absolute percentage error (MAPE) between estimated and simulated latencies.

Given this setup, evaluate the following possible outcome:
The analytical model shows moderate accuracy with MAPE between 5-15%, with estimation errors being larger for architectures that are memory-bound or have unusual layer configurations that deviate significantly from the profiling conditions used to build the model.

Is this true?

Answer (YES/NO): NO